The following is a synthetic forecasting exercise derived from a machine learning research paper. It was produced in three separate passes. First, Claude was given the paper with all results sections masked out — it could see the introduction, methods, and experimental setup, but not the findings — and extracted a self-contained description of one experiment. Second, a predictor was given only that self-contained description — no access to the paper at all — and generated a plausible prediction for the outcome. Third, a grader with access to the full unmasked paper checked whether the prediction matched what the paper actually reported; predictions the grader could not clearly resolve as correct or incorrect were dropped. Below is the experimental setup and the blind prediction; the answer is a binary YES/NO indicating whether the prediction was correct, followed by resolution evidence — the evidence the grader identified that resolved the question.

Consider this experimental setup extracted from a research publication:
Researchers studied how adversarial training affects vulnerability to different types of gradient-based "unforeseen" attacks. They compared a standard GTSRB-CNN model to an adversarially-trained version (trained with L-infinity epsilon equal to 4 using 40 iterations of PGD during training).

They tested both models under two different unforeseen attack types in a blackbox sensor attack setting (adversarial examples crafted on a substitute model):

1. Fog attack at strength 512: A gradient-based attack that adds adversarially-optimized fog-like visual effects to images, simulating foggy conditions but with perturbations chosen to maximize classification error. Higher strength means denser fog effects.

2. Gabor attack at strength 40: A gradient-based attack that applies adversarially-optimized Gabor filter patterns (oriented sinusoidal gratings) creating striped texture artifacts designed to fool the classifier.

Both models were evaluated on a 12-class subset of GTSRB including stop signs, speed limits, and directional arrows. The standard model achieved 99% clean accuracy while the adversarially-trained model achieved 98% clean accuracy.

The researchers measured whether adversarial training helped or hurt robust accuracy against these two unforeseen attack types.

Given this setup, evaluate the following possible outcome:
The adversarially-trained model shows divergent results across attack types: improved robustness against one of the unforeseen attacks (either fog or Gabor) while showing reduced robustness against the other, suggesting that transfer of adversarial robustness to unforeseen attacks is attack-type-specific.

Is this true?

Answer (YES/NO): YES